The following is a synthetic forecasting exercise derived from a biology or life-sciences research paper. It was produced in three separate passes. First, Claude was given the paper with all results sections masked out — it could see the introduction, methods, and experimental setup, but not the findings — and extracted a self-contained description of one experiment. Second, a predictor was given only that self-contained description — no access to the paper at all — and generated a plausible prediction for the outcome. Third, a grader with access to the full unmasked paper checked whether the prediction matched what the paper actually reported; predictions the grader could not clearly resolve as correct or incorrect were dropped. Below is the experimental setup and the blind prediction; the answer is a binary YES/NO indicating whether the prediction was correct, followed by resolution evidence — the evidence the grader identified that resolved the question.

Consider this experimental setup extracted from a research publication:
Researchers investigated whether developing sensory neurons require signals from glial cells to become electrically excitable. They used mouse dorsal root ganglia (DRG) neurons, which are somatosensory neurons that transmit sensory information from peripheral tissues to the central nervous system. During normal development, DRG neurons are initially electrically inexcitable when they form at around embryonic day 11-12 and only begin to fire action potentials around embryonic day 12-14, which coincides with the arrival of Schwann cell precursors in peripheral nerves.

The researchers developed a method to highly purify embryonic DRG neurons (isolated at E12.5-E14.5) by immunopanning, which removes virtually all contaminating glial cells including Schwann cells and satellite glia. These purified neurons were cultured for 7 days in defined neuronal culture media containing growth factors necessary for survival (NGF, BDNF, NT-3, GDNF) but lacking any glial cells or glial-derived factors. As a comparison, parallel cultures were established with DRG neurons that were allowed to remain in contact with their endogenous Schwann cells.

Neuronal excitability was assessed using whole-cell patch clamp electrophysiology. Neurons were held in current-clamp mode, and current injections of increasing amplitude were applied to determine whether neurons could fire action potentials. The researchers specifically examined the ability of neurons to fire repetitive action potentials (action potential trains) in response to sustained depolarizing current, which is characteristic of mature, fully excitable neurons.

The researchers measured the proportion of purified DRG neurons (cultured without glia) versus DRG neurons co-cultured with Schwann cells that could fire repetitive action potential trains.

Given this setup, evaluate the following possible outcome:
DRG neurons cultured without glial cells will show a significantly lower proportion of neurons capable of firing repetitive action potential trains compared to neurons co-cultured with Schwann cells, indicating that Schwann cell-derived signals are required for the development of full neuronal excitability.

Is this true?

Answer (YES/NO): YES